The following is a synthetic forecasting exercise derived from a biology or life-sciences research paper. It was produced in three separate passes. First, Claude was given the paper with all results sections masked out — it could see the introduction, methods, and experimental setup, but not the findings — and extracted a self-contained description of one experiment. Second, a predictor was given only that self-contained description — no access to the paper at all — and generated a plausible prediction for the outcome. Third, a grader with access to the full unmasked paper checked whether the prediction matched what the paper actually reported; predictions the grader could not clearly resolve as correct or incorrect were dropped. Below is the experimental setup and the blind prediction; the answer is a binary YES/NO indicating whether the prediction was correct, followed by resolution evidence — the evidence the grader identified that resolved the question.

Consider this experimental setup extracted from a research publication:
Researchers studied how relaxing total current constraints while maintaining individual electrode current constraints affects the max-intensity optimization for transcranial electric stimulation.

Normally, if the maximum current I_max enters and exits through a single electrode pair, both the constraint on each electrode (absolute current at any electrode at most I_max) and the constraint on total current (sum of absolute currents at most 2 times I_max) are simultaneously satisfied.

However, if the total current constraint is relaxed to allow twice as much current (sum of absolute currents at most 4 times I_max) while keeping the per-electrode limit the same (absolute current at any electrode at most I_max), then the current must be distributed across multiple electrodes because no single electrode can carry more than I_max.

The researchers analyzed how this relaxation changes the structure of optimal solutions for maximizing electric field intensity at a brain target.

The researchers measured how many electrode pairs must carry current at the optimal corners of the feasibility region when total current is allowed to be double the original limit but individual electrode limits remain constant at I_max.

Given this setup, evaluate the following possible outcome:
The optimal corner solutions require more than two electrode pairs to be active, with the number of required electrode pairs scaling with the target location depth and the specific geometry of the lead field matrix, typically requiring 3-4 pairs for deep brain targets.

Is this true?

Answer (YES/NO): NO